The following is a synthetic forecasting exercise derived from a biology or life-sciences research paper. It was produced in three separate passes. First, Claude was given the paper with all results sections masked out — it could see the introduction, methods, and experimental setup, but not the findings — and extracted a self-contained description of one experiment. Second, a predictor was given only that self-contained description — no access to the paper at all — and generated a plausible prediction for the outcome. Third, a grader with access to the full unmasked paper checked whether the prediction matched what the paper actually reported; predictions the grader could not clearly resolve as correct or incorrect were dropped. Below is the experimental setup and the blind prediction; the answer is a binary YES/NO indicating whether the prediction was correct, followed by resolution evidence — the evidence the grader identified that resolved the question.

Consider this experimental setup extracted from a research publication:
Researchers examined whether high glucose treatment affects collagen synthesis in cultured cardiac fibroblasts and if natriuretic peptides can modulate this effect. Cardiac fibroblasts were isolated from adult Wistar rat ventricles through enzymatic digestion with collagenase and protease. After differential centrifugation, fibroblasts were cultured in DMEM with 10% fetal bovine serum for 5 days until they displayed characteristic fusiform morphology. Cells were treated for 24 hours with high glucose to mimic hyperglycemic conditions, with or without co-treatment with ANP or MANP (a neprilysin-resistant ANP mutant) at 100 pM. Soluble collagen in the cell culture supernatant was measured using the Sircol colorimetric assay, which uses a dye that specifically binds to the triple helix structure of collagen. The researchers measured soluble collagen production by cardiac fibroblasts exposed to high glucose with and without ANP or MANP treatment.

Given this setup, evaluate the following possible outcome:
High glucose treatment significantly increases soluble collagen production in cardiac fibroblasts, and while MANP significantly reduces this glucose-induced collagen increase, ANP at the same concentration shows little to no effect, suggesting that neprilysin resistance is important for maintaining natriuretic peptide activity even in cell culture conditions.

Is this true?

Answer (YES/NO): NO